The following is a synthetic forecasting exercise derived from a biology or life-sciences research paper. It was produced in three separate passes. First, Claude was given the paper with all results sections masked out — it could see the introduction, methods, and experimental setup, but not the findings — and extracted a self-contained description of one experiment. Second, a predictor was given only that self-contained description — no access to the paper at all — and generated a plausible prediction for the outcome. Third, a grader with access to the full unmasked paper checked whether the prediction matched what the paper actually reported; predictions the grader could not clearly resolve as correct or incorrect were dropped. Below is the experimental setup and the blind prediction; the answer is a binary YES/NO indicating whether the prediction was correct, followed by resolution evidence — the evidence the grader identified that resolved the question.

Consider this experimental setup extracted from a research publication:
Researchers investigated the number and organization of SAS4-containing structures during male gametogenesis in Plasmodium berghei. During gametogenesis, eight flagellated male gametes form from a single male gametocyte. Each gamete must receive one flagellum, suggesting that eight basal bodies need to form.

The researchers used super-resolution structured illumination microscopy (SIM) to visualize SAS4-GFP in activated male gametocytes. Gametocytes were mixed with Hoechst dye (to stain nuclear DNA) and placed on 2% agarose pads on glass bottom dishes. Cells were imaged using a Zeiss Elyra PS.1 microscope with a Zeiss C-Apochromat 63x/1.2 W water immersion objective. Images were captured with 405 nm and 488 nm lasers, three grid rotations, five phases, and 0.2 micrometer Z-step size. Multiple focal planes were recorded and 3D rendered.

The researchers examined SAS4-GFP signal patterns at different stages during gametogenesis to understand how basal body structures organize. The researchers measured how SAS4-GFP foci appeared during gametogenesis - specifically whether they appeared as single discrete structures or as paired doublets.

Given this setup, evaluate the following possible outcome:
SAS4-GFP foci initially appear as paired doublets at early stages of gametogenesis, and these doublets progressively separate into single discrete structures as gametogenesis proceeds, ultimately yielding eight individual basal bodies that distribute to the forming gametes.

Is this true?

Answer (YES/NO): NO